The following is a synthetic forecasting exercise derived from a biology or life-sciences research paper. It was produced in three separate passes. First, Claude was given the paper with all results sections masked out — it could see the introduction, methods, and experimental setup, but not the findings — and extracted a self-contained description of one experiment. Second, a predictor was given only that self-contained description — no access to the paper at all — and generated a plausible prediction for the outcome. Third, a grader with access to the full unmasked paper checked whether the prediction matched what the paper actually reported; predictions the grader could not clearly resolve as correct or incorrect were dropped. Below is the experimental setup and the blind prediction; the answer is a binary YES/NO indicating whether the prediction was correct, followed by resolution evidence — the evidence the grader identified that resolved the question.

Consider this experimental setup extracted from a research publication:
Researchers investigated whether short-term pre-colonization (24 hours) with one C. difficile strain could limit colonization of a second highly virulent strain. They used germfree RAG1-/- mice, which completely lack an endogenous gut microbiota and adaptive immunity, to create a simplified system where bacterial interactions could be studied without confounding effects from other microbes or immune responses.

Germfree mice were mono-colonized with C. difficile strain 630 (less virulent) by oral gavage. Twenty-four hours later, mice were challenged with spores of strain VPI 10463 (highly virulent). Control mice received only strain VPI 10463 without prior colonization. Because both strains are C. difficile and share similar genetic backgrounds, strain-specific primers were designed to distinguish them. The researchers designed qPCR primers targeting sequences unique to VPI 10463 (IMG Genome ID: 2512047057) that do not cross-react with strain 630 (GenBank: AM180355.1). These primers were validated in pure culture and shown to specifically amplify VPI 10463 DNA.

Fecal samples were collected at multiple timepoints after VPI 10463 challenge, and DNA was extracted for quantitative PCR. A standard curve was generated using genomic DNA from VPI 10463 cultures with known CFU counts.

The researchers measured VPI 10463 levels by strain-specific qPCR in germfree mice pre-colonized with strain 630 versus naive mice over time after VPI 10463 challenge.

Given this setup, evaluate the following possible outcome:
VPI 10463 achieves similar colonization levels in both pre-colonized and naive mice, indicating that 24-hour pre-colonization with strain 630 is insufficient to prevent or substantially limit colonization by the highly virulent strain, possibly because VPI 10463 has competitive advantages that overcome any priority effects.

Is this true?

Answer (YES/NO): NO